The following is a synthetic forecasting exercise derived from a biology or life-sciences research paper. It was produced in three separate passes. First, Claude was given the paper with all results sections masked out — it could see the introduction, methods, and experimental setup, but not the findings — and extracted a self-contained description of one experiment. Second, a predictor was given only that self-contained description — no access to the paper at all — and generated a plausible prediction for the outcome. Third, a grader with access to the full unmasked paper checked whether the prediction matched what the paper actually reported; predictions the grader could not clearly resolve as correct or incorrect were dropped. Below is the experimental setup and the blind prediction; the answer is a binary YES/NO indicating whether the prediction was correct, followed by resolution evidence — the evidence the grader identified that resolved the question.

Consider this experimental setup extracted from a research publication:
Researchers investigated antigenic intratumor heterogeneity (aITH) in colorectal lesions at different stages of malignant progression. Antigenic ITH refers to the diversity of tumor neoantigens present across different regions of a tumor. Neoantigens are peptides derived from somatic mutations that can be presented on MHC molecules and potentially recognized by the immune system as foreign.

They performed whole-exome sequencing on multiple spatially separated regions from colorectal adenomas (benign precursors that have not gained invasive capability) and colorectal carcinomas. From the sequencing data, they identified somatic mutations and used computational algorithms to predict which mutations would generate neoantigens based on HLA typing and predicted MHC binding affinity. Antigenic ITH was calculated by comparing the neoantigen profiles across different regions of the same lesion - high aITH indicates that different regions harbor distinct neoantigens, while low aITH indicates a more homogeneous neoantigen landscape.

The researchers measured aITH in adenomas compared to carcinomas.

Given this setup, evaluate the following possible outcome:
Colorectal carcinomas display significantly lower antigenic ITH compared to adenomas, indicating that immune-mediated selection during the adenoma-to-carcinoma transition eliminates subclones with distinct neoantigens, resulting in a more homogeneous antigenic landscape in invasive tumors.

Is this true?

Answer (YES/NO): NO